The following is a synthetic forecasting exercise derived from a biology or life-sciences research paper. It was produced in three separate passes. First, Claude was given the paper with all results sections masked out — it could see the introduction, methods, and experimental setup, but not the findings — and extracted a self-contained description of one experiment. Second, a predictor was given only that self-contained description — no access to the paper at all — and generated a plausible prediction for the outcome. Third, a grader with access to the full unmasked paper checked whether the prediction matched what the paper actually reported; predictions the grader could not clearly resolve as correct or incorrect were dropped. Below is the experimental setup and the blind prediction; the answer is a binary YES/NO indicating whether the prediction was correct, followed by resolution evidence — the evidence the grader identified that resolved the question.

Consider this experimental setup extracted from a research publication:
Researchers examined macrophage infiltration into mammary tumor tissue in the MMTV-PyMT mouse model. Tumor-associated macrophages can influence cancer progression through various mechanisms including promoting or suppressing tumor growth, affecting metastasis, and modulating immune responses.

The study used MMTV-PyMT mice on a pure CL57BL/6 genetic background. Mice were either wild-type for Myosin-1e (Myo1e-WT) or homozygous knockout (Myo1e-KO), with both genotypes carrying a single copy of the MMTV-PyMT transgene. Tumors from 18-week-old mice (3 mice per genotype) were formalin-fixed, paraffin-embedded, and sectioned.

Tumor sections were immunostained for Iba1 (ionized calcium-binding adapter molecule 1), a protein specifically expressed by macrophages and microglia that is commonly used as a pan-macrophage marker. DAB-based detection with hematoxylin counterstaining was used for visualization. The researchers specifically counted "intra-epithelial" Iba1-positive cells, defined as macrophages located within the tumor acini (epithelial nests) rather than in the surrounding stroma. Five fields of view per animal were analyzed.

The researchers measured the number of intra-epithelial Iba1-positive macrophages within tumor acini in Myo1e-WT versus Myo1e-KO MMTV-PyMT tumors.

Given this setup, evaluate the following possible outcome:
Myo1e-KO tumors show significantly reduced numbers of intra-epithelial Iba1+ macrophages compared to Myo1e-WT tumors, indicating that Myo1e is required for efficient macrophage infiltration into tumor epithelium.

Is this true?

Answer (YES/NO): YES